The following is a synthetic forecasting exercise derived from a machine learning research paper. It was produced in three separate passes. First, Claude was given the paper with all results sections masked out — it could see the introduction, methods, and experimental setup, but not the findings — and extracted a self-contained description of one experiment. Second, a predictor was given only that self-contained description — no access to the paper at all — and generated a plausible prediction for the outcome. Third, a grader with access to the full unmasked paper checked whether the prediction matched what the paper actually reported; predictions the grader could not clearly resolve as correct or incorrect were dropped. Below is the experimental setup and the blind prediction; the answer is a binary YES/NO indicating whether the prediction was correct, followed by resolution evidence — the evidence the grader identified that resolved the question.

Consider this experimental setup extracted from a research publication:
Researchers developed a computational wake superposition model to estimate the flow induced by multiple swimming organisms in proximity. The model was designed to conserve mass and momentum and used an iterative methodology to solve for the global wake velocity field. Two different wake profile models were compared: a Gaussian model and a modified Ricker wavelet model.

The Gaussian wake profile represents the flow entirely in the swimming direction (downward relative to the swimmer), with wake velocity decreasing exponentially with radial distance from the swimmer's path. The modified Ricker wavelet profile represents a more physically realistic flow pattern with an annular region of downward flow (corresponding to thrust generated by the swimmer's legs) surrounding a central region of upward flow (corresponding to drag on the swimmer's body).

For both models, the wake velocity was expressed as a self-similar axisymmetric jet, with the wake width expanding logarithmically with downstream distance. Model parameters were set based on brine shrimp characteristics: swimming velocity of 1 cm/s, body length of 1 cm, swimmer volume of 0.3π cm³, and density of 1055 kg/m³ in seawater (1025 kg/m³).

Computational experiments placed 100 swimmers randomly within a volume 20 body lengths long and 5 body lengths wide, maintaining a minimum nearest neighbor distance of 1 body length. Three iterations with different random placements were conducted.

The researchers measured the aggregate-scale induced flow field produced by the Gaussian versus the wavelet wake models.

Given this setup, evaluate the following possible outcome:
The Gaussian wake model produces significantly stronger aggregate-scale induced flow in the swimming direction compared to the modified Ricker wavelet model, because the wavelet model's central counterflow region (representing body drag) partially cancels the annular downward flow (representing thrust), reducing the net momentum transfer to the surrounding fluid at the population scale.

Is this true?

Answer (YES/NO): YES